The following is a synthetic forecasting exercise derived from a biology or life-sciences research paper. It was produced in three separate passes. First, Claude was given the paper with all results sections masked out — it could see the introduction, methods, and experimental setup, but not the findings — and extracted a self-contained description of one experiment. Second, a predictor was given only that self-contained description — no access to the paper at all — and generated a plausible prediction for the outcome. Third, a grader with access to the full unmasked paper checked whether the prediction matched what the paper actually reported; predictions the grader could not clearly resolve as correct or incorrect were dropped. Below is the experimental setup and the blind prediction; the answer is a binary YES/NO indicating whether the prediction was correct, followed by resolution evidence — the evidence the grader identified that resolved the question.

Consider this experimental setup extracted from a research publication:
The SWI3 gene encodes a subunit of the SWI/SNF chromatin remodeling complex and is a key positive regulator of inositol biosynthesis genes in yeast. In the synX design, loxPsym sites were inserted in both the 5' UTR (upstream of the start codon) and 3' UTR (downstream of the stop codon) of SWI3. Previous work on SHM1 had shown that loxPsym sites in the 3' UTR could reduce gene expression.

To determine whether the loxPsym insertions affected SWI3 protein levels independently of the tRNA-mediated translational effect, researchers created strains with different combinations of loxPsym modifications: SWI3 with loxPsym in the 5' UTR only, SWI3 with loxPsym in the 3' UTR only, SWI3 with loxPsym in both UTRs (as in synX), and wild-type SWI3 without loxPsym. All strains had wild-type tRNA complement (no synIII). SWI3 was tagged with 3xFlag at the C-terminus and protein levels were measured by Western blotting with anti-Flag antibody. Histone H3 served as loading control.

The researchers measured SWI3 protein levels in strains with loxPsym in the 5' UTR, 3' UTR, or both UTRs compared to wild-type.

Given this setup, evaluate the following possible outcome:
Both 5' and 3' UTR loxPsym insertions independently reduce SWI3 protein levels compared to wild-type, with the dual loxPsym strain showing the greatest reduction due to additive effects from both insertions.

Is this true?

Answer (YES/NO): NO